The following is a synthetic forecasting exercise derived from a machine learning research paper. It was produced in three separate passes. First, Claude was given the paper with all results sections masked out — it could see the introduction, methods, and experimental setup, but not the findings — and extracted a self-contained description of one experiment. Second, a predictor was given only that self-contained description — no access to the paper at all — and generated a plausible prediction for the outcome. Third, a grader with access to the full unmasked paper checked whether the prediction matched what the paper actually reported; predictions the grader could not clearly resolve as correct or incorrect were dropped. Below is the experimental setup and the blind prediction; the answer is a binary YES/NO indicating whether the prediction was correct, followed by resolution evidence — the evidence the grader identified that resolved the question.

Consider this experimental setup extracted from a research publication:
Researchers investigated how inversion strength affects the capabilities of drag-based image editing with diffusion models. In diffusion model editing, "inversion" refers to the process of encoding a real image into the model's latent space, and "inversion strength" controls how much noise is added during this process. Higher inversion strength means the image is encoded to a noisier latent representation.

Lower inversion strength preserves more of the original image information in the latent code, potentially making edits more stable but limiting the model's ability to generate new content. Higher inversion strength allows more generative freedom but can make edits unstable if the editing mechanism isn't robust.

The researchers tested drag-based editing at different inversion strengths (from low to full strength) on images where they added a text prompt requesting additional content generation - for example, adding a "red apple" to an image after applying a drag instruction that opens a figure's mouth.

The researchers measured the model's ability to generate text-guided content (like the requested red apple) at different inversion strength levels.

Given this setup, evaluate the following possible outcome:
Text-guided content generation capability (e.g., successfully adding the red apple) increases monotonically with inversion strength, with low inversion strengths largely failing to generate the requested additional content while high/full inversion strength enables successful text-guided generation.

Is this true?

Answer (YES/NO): YES